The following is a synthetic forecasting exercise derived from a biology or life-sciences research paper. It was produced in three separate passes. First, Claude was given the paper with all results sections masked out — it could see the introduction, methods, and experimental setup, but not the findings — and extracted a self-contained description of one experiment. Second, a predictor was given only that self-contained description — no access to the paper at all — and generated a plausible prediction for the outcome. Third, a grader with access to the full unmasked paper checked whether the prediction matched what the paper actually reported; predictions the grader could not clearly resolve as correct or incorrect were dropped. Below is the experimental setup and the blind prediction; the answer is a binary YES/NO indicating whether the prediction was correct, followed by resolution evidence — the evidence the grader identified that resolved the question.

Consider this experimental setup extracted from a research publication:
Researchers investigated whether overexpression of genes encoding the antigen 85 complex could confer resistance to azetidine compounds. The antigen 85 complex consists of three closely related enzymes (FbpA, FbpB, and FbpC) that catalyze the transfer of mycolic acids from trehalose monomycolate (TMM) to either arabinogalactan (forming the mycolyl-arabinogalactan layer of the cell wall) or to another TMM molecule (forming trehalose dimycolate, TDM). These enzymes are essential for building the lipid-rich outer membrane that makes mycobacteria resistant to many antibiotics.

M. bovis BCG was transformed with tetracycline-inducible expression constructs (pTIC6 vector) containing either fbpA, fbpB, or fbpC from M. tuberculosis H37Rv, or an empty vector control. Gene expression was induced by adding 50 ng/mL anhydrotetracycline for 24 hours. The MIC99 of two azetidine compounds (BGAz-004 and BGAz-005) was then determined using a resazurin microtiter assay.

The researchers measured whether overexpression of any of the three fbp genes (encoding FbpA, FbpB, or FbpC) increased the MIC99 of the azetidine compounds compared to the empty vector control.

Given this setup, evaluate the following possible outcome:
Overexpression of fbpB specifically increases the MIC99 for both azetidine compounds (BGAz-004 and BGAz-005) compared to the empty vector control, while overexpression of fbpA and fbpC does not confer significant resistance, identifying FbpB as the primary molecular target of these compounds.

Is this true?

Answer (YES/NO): NO